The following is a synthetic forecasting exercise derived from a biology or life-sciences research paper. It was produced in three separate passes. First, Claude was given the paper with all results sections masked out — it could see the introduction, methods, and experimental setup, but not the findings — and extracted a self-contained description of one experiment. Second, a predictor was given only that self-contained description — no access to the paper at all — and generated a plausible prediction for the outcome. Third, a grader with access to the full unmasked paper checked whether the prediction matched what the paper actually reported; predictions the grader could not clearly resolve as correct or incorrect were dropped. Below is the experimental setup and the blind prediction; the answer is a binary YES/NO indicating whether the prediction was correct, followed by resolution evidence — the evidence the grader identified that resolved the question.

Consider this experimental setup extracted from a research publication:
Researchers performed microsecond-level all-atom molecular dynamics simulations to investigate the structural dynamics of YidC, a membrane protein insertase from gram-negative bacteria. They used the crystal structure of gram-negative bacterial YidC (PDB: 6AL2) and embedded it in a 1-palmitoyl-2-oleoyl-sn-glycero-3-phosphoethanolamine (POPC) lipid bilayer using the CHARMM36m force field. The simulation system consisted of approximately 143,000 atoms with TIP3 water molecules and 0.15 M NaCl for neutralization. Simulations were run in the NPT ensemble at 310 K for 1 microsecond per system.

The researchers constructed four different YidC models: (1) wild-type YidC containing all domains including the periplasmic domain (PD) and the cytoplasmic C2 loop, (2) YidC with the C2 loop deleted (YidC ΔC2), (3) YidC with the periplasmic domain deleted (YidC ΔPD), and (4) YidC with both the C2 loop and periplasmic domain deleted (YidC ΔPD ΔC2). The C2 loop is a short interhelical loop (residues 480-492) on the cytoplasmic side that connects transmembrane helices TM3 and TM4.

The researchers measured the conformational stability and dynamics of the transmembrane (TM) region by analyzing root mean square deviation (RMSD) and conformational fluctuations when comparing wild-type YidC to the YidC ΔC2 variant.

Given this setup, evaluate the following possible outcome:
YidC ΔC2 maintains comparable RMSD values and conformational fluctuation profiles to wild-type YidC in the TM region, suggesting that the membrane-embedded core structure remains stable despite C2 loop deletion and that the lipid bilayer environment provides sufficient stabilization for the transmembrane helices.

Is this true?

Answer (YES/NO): NO